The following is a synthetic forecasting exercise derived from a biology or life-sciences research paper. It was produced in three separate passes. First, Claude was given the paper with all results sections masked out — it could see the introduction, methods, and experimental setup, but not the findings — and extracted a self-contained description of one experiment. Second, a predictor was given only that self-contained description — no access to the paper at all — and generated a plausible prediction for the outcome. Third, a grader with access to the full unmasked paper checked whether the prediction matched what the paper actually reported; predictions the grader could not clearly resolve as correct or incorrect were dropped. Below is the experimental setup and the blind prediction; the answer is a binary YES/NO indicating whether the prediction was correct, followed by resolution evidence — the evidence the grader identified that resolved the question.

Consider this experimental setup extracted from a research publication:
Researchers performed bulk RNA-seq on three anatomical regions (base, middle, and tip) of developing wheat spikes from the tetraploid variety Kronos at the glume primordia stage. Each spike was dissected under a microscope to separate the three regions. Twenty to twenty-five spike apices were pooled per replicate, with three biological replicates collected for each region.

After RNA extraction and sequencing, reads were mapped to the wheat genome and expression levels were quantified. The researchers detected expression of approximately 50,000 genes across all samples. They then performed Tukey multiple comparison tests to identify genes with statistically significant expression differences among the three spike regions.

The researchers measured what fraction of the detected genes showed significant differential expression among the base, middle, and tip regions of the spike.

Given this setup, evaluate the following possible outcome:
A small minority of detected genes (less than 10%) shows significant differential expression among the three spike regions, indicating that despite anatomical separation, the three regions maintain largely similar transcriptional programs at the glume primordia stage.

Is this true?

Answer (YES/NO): NO